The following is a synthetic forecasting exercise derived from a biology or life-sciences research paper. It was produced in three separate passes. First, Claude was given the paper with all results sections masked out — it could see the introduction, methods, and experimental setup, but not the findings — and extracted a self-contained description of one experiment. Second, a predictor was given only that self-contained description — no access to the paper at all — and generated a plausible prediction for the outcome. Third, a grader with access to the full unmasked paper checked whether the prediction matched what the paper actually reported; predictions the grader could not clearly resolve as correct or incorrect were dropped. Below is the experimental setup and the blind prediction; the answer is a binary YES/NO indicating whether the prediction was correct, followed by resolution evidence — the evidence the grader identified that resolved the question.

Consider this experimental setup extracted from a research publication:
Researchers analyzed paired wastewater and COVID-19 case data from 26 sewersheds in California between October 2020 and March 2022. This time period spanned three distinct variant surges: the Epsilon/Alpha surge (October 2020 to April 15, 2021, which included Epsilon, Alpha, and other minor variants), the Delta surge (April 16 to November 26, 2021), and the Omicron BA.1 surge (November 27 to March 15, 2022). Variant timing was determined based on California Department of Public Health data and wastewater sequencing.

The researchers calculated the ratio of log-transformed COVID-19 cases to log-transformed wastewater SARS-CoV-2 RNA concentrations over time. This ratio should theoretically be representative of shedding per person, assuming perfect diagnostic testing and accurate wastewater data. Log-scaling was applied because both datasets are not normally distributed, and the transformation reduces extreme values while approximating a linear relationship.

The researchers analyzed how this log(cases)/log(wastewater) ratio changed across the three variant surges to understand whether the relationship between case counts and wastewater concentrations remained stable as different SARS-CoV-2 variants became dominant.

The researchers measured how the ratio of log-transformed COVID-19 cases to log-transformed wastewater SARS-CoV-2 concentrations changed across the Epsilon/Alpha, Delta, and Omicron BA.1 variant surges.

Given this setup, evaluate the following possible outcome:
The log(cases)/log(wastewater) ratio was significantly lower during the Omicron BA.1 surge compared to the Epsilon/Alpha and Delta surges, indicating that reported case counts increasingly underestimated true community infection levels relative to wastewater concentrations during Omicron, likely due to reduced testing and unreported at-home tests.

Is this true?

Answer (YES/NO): NO